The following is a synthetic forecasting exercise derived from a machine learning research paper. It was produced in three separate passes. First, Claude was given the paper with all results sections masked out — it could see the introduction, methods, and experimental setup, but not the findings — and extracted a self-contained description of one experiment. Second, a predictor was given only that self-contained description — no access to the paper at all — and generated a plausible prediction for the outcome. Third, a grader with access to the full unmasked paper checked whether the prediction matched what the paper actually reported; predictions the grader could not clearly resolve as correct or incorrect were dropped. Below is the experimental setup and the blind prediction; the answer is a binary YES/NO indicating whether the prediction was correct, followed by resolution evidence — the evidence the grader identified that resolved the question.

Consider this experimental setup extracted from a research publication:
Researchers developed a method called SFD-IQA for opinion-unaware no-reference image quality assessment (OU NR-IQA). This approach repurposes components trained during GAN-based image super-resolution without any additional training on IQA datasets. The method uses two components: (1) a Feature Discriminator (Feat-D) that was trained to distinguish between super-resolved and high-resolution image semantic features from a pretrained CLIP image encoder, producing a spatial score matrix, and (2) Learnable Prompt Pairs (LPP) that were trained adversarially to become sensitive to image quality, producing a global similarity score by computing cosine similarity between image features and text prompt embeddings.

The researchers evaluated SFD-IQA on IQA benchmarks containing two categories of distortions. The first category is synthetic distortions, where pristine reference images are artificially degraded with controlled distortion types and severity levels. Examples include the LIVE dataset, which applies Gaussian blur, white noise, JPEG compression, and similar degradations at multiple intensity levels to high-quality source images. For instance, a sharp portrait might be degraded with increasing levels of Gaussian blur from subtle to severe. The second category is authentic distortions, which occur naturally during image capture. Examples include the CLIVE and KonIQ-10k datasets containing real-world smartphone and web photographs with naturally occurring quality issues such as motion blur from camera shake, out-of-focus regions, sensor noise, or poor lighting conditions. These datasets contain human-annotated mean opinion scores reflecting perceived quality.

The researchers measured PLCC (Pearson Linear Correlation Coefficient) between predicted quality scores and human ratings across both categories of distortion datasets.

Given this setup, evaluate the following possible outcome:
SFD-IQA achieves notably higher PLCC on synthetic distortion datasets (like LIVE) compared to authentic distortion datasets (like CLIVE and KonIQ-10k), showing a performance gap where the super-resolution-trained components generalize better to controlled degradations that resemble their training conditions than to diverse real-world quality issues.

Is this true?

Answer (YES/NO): NO